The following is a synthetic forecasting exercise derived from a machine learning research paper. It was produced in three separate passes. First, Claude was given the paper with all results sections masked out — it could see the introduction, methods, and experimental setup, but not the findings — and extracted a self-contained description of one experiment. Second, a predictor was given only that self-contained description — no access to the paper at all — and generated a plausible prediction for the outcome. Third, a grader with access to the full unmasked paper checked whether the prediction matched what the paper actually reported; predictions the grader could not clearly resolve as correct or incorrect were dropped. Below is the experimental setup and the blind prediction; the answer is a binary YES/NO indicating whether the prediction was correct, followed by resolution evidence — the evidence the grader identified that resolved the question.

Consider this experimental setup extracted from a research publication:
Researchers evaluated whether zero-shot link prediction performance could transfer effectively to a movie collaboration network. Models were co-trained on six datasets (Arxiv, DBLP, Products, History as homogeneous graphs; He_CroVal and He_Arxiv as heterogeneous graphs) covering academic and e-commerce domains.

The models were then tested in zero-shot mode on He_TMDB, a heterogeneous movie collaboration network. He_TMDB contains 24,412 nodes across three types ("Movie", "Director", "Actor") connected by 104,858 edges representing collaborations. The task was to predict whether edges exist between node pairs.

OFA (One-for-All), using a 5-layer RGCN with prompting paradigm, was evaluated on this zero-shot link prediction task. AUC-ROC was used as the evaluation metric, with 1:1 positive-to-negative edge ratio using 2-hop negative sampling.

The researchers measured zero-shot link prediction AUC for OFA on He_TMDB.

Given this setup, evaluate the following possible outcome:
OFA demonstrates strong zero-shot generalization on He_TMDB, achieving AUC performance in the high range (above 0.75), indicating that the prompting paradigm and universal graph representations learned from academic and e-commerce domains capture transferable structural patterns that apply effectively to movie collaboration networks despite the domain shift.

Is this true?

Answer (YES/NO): NO